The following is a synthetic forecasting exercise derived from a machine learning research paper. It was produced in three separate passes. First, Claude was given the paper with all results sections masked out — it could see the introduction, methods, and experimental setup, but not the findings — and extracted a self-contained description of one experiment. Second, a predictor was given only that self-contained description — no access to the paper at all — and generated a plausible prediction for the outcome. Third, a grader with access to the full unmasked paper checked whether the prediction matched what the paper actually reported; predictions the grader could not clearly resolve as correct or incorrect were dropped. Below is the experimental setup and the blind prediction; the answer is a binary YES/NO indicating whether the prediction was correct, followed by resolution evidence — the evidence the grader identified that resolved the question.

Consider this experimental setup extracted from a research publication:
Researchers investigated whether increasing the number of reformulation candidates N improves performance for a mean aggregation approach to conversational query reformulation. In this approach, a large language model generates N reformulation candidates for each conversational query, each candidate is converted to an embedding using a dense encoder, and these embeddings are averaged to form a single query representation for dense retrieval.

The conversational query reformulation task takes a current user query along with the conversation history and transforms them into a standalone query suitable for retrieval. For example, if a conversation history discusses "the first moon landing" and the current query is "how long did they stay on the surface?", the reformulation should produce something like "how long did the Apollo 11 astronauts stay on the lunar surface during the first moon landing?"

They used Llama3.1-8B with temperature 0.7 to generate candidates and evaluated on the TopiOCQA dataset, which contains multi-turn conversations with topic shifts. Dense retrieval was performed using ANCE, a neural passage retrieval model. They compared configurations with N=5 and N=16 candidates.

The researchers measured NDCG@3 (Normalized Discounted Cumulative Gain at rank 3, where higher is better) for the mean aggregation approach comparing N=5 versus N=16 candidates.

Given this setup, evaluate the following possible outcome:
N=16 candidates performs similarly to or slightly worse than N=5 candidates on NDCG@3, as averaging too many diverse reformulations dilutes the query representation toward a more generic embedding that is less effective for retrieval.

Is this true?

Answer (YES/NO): NO